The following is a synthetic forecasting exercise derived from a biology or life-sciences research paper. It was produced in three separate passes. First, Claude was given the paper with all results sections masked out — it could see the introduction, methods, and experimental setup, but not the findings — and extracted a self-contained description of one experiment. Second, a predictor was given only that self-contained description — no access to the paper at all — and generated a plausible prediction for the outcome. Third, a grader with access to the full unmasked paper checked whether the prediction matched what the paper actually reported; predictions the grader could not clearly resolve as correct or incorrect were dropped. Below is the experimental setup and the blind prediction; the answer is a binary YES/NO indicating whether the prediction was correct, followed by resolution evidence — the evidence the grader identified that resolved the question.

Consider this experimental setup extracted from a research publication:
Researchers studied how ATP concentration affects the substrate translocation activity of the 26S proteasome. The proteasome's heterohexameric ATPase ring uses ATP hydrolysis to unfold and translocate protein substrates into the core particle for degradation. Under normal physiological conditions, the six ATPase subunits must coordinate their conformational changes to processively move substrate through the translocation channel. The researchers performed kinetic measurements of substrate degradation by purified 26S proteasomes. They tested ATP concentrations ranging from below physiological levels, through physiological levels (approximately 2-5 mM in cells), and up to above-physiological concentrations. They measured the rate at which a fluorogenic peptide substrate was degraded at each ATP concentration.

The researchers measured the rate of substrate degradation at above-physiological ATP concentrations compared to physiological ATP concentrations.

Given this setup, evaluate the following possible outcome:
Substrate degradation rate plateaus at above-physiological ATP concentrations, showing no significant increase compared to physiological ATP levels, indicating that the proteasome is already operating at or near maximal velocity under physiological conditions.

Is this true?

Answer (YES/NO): NO